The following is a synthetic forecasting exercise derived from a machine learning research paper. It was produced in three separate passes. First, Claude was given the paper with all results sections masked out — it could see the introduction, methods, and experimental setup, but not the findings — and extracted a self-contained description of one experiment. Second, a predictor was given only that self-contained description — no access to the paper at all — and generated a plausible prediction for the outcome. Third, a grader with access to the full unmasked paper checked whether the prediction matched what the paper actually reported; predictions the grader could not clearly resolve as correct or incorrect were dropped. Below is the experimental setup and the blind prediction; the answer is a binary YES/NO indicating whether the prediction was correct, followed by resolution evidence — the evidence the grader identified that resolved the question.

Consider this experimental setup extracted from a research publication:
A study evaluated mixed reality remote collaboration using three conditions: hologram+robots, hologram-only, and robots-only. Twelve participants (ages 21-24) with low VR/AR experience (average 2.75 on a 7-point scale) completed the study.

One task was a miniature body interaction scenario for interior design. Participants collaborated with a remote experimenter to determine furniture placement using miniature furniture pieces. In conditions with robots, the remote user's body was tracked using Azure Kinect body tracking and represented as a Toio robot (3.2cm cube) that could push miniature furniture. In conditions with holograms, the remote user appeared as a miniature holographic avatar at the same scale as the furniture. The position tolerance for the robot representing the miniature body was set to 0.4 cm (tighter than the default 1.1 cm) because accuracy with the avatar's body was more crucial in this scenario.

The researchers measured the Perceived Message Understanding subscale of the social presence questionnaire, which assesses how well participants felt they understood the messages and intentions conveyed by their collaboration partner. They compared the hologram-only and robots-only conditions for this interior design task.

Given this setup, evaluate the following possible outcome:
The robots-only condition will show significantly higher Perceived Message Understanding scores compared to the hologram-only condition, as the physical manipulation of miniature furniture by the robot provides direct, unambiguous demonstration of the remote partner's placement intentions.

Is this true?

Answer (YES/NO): NO